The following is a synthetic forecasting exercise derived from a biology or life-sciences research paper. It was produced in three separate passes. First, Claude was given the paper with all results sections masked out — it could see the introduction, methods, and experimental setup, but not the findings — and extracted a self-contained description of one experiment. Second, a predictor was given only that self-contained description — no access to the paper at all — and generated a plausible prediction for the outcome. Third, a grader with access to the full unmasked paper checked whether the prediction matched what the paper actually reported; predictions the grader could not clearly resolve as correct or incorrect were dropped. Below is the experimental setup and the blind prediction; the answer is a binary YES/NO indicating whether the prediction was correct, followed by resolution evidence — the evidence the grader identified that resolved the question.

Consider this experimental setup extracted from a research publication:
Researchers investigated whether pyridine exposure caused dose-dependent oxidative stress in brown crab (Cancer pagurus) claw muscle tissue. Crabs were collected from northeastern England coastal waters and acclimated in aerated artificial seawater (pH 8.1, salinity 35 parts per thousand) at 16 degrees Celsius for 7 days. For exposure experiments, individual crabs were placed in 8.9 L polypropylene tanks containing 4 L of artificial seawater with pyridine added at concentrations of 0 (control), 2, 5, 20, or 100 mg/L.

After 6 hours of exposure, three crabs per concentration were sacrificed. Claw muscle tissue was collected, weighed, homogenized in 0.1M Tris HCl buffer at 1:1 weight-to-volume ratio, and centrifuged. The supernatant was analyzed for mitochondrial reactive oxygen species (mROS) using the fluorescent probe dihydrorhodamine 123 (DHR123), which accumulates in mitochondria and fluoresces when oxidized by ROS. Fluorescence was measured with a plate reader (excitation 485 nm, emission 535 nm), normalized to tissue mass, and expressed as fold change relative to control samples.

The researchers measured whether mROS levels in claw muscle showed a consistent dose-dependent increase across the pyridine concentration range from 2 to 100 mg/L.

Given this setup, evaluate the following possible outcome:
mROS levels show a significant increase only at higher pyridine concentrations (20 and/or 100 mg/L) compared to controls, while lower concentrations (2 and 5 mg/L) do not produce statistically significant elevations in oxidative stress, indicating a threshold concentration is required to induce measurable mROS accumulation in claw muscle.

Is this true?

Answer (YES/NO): NO